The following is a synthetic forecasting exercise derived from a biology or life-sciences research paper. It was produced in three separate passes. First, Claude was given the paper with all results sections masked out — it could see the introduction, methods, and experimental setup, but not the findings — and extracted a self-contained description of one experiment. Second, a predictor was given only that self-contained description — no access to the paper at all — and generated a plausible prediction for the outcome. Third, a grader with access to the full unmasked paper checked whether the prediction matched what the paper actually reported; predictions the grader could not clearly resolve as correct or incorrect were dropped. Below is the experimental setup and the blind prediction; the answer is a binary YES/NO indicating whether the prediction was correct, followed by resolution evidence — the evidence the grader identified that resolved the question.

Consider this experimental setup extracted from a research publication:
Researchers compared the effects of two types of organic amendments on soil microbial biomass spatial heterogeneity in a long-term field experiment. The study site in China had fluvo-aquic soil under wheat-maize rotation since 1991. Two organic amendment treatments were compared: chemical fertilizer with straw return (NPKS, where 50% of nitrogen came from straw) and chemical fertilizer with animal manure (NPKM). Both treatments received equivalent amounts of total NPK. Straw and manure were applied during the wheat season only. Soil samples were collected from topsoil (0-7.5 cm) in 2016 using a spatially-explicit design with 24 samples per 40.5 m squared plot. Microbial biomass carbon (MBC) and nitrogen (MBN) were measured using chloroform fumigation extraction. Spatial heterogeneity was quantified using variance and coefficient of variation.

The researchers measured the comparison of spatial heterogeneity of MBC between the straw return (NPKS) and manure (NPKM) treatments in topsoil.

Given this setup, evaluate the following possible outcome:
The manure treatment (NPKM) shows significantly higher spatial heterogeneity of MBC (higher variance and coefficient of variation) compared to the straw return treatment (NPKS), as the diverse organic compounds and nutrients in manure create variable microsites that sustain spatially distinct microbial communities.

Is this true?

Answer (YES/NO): NO